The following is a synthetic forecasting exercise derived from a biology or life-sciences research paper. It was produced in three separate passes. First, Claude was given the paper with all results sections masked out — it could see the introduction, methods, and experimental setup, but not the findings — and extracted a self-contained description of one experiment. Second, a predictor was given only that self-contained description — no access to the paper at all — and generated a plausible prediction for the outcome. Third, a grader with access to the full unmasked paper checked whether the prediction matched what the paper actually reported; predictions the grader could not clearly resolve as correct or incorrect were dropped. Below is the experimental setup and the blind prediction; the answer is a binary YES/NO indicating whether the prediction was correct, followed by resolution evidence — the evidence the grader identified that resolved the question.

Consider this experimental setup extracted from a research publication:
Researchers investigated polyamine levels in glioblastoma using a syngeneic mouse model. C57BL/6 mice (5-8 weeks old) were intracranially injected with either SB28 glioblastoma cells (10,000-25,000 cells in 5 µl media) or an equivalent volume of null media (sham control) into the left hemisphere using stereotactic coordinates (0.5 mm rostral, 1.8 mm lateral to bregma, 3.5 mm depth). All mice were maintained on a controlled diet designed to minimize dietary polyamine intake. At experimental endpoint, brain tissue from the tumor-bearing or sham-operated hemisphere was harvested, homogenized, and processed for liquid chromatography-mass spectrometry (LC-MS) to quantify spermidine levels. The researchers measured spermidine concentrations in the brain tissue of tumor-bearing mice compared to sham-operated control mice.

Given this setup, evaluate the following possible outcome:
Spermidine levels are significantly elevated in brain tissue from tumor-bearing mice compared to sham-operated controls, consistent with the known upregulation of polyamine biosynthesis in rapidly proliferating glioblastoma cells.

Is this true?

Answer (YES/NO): YES